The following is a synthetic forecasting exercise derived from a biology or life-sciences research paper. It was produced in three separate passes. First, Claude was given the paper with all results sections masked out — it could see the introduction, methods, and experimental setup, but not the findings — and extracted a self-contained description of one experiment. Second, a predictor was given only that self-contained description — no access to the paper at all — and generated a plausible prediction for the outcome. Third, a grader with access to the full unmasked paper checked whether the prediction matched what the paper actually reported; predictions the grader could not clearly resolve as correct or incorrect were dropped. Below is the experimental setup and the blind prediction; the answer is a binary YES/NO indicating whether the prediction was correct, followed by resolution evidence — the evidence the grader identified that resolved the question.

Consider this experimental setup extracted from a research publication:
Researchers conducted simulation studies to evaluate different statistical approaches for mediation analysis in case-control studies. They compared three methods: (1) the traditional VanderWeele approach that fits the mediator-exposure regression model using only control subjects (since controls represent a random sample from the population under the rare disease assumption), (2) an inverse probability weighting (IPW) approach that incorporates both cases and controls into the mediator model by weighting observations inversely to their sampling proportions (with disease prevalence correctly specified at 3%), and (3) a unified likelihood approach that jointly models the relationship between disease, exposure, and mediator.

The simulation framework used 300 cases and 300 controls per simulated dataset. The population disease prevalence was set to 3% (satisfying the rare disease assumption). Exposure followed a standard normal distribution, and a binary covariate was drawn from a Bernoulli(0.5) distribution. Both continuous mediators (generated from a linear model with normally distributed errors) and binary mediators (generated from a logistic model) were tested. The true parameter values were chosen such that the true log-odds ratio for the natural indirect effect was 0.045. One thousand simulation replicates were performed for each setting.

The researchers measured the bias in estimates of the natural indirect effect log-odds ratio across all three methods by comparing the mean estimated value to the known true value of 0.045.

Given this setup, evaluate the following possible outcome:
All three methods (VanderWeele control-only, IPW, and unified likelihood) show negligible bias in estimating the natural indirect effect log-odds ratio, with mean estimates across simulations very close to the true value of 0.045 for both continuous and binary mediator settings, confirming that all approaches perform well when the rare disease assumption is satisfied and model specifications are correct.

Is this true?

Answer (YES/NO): YES